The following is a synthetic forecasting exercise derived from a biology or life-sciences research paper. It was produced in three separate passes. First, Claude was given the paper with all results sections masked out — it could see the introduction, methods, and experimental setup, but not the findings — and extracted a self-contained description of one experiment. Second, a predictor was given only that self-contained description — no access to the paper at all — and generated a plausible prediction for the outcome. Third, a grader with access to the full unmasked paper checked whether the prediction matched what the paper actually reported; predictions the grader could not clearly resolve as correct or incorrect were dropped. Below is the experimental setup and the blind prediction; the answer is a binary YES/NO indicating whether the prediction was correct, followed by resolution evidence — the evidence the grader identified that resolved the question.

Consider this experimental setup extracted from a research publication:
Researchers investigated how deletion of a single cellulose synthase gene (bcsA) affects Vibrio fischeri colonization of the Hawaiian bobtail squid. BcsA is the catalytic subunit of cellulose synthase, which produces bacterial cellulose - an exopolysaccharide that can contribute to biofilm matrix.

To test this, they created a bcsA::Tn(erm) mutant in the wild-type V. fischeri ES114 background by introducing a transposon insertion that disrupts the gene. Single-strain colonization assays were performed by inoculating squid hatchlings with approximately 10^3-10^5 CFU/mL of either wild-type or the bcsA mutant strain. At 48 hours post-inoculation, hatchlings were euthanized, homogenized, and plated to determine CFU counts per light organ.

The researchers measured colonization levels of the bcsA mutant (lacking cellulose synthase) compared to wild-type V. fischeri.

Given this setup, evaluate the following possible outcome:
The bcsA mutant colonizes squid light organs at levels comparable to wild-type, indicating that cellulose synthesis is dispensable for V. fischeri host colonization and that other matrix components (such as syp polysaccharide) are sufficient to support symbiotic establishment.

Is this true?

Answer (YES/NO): YES